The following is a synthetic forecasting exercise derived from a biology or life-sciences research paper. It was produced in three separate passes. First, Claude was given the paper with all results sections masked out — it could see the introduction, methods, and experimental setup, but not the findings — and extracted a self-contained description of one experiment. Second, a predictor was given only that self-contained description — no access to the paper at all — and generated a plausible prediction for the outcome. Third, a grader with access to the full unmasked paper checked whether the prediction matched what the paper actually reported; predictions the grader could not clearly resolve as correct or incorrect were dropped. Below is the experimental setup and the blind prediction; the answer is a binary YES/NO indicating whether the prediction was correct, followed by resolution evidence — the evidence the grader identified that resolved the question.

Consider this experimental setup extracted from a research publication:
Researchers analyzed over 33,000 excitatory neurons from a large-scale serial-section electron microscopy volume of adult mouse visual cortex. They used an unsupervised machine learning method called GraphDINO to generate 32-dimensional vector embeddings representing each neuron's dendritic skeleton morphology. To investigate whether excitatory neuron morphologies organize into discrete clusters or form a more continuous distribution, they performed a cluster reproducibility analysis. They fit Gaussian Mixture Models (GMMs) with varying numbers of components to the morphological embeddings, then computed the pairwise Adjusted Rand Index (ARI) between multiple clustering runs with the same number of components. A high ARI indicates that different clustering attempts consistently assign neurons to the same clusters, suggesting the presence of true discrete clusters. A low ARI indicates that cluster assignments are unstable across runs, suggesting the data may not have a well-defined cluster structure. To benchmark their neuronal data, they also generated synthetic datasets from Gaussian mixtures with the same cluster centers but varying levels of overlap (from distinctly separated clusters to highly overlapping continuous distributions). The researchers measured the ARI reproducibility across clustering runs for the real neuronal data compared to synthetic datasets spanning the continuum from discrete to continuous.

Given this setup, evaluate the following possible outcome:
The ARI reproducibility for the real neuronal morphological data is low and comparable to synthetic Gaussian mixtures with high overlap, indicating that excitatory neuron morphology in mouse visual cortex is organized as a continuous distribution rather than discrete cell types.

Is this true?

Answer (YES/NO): NO